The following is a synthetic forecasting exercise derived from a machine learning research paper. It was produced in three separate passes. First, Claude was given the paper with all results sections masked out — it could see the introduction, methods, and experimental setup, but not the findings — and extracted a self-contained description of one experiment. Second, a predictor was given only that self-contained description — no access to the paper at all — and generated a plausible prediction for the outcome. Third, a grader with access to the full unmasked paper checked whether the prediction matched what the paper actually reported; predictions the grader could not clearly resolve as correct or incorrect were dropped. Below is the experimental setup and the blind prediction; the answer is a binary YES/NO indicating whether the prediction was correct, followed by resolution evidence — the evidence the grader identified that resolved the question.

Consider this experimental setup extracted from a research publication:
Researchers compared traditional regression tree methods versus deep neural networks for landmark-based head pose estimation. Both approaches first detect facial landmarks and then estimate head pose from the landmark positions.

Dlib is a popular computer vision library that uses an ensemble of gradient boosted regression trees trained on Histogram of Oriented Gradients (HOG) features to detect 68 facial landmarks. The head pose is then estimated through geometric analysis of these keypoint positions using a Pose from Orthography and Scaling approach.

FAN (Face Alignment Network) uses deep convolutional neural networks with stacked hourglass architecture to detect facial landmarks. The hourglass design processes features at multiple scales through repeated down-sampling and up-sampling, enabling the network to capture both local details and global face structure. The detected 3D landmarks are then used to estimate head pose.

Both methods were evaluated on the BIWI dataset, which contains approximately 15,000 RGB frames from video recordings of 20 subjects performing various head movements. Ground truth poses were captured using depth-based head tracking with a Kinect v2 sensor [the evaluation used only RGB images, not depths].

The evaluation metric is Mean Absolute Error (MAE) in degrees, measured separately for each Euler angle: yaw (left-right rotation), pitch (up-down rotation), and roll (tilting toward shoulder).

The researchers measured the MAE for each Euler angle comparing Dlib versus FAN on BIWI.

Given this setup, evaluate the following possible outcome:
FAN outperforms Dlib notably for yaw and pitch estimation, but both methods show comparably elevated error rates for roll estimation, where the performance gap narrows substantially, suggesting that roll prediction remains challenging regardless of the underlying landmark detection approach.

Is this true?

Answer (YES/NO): NO